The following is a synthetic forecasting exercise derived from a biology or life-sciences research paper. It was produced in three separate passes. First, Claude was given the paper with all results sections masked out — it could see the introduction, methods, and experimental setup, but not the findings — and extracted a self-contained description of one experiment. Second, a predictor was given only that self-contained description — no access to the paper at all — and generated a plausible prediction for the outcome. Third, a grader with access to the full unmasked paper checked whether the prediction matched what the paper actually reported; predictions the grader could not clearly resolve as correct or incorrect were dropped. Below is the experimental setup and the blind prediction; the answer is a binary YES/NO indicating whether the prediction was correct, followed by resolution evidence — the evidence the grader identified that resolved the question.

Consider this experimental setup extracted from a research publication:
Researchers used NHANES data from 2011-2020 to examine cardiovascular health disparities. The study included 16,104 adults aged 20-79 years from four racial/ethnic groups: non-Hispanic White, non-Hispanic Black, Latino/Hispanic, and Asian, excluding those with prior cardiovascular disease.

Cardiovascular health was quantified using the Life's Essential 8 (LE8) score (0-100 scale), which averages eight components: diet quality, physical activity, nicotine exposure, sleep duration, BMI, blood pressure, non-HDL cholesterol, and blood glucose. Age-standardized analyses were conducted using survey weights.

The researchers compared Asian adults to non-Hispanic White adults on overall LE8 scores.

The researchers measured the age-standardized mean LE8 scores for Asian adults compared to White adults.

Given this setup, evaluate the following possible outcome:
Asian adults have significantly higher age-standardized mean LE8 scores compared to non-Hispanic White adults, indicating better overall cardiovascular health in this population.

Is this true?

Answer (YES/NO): YES